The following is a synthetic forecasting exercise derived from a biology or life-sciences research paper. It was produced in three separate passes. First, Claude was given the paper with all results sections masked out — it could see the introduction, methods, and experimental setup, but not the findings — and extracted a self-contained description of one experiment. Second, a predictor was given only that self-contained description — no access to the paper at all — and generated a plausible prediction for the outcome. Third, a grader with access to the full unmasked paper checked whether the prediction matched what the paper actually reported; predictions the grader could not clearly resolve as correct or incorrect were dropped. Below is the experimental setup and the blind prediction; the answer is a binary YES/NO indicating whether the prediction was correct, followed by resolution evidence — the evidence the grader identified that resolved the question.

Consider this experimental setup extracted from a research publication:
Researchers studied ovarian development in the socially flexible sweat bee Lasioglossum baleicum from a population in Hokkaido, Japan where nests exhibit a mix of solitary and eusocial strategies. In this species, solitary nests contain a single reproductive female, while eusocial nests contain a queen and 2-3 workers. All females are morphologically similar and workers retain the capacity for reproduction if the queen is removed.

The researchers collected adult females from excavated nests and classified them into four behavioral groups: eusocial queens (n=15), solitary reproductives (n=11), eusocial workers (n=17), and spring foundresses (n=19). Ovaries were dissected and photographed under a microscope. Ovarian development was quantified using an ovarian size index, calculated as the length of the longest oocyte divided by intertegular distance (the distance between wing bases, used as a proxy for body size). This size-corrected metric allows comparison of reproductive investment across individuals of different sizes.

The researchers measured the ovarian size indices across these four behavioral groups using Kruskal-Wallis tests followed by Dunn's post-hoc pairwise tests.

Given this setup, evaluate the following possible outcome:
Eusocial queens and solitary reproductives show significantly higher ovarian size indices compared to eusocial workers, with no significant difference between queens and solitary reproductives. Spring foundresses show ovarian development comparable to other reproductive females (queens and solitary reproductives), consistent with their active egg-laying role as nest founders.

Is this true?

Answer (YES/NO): NO